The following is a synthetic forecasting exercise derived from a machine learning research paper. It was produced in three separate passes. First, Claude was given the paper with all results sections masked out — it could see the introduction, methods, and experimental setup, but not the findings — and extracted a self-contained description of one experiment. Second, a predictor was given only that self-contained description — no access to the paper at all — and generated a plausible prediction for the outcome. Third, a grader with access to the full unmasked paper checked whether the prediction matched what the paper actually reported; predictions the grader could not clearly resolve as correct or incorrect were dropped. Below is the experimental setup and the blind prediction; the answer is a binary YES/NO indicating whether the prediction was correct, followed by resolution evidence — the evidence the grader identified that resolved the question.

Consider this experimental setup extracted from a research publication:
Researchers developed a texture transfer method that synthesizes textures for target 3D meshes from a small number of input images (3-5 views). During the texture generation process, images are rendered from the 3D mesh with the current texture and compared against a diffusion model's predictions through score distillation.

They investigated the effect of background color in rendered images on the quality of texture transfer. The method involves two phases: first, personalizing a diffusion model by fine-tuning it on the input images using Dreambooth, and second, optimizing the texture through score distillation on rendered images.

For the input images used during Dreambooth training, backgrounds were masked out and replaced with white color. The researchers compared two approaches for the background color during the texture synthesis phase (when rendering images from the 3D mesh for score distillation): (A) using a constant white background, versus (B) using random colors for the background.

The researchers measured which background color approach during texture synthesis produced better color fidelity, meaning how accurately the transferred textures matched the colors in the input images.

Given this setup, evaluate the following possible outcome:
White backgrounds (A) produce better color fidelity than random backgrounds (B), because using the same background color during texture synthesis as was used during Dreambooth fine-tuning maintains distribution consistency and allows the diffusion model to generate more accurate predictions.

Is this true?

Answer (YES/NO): YES